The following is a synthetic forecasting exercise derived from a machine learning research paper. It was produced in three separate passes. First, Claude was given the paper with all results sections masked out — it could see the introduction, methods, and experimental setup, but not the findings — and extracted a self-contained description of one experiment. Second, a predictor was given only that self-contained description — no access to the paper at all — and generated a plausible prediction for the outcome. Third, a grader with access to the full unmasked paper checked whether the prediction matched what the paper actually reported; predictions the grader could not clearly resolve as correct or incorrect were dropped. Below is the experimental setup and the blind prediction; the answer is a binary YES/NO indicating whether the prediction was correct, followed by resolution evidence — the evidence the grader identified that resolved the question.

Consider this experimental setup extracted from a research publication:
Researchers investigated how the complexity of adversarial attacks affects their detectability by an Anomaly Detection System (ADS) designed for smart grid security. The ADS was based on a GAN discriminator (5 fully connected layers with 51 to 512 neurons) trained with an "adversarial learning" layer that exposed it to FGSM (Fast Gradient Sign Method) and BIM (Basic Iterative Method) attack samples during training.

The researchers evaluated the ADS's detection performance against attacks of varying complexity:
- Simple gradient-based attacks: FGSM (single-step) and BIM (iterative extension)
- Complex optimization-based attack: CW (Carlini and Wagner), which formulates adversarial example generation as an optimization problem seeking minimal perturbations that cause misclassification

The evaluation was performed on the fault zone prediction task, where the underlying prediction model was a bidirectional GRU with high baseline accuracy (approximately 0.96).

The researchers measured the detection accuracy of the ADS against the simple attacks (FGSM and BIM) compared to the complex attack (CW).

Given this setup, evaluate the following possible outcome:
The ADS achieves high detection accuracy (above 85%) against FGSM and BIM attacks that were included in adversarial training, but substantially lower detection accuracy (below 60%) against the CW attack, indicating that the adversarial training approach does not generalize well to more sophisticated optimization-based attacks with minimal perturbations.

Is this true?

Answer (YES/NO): YES